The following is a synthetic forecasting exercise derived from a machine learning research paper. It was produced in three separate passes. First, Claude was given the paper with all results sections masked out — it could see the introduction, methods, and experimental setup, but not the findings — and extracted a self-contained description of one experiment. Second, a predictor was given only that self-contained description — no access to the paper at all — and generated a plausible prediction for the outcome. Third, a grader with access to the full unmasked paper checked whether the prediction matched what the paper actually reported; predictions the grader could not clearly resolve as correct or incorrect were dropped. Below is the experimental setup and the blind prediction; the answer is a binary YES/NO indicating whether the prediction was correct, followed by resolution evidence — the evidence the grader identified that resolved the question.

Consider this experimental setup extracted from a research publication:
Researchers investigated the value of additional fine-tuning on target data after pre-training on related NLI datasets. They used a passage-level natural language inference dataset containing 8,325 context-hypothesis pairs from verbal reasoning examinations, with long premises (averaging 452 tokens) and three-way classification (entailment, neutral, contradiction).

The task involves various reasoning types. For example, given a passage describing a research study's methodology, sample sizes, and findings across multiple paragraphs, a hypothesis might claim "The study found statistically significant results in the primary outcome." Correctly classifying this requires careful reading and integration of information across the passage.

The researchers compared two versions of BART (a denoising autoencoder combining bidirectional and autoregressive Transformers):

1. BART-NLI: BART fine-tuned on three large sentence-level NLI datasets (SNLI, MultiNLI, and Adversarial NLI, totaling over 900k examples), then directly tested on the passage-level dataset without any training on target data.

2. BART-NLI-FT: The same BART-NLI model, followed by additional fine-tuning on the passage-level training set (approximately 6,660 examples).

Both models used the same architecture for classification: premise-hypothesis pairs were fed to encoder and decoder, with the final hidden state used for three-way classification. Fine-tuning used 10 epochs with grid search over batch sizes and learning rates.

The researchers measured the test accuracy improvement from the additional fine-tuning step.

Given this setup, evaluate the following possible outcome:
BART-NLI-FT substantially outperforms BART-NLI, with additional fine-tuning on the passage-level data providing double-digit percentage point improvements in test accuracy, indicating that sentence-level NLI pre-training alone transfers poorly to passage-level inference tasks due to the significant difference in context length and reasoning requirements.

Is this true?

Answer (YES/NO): YES